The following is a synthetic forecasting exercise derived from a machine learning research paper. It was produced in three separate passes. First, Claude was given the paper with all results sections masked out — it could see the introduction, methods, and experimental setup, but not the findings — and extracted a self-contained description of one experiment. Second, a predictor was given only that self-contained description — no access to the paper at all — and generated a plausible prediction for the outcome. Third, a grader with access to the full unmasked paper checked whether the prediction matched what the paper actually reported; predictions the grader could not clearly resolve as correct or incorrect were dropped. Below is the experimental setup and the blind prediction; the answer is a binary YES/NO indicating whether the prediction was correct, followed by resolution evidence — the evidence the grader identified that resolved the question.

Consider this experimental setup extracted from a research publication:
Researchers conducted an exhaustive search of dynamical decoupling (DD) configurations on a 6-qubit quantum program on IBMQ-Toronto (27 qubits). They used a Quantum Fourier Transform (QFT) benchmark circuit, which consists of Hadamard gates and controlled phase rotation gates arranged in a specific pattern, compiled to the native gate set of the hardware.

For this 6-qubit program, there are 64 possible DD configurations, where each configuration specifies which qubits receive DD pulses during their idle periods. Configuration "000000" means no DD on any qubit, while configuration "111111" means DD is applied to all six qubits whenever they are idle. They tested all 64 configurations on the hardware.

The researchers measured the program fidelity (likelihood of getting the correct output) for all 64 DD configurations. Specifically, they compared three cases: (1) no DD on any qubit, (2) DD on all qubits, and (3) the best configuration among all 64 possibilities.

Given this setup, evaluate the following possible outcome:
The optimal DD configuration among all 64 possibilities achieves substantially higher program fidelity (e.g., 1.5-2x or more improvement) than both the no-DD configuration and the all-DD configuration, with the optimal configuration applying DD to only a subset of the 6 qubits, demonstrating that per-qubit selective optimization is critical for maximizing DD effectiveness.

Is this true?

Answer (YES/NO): YES